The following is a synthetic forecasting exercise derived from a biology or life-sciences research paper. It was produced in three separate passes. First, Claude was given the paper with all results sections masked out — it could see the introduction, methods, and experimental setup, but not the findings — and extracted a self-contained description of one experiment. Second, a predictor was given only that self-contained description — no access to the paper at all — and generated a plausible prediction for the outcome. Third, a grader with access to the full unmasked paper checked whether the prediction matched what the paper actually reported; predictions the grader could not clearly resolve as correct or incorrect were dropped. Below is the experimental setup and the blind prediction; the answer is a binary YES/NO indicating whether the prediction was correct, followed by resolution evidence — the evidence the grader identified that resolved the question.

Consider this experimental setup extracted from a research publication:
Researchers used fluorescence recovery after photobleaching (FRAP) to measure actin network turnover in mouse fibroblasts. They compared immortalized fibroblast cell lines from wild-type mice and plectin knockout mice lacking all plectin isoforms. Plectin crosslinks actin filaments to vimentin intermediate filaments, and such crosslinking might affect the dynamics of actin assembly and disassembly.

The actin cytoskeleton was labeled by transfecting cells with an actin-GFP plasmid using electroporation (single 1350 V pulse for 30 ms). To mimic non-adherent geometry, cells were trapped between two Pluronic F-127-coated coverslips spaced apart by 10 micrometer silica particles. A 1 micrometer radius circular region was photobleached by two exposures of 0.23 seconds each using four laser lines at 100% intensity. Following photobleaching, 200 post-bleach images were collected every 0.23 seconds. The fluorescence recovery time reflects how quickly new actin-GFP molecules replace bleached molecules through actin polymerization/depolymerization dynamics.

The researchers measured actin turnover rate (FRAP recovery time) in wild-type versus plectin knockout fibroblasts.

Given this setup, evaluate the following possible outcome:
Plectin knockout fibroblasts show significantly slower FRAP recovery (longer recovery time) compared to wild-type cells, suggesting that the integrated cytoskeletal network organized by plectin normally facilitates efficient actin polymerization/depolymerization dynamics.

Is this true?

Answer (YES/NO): NO